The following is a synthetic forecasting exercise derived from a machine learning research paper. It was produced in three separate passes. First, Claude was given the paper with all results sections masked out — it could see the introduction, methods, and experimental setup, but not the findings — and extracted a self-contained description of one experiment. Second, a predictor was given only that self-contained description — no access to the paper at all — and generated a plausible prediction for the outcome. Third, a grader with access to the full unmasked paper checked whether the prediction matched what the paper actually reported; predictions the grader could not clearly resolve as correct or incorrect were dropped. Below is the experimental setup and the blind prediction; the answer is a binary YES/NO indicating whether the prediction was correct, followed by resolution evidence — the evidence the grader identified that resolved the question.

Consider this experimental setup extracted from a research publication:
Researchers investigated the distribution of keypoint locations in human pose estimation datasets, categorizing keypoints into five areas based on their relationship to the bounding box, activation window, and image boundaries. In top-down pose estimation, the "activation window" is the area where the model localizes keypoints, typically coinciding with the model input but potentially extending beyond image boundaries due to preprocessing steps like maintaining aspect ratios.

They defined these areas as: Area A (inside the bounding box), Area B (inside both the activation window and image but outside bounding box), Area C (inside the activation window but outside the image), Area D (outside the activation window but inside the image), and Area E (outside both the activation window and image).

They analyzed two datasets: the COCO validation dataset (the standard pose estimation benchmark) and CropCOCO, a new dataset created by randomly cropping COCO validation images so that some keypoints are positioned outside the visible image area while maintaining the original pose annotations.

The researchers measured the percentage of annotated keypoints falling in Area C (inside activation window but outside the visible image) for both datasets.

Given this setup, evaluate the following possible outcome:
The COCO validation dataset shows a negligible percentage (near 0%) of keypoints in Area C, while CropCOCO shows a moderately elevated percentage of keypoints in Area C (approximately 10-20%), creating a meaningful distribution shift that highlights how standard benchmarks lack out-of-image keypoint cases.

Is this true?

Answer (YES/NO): NO